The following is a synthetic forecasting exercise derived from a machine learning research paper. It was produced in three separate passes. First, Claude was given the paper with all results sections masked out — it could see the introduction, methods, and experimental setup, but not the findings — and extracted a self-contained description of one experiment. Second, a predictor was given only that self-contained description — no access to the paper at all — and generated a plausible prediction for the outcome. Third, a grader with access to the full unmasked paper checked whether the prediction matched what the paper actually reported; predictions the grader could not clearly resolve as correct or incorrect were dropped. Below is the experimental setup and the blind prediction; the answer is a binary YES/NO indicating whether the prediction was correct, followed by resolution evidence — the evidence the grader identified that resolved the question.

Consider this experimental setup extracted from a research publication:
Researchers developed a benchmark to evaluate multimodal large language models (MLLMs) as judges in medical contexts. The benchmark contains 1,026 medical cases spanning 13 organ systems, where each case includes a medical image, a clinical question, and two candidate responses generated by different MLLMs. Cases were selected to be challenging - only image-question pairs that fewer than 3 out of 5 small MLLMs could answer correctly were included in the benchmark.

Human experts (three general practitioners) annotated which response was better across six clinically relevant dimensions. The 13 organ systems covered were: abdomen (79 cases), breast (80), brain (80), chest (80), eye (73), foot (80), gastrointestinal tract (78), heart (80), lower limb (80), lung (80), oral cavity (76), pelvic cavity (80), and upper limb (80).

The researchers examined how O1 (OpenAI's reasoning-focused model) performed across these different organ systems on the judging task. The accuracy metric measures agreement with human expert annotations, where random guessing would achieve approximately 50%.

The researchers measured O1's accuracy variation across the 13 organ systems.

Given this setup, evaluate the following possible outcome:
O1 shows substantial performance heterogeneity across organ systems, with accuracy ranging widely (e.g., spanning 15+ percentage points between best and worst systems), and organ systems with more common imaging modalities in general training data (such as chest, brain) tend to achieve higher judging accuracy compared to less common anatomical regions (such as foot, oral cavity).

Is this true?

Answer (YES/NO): NO